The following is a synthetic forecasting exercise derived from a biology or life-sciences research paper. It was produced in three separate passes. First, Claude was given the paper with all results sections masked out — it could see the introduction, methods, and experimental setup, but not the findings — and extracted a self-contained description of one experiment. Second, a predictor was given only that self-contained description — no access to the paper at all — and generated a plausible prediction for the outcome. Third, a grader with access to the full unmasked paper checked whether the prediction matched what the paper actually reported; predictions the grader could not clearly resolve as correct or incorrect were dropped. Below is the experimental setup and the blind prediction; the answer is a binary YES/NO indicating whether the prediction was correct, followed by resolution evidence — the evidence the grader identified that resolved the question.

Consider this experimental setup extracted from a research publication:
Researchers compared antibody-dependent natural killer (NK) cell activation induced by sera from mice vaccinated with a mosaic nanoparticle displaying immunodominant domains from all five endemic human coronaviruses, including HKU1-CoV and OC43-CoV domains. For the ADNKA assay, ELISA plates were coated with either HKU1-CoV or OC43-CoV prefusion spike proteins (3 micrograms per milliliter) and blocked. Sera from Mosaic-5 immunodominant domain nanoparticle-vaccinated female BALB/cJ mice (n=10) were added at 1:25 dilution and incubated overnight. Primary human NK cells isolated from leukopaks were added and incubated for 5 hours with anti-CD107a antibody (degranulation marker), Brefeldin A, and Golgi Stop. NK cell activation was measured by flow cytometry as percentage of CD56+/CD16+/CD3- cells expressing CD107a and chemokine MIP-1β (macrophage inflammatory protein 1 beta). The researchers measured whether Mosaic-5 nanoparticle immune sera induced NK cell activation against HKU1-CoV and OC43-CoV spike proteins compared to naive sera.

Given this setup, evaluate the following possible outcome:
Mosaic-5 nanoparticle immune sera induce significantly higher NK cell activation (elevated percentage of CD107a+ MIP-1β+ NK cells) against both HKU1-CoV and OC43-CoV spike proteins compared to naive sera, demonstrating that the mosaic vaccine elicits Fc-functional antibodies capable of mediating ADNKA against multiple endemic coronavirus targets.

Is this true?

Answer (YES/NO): NO